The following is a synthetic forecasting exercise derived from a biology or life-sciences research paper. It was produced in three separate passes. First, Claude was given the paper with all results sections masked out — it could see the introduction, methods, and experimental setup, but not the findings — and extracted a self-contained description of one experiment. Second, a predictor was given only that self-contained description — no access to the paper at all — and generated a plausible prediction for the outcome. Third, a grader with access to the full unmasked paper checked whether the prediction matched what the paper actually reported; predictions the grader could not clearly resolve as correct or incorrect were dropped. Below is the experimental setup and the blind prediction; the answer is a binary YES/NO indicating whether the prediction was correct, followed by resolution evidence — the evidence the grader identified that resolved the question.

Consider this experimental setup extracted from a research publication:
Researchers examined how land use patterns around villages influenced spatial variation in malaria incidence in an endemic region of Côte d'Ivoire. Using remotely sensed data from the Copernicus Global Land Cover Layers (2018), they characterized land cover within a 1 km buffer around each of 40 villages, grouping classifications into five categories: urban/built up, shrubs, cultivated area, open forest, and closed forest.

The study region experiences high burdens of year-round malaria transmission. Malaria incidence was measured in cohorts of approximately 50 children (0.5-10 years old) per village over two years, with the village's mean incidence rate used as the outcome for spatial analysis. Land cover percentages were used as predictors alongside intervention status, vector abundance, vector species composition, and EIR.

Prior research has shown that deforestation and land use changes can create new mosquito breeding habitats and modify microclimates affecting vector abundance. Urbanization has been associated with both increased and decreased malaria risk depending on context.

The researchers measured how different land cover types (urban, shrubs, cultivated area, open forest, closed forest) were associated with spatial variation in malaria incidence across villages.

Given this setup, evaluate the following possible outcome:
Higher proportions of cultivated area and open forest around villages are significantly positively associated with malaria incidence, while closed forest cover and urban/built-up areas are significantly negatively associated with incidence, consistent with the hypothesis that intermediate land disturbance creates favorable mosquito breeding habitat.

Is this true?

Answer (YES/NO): NO